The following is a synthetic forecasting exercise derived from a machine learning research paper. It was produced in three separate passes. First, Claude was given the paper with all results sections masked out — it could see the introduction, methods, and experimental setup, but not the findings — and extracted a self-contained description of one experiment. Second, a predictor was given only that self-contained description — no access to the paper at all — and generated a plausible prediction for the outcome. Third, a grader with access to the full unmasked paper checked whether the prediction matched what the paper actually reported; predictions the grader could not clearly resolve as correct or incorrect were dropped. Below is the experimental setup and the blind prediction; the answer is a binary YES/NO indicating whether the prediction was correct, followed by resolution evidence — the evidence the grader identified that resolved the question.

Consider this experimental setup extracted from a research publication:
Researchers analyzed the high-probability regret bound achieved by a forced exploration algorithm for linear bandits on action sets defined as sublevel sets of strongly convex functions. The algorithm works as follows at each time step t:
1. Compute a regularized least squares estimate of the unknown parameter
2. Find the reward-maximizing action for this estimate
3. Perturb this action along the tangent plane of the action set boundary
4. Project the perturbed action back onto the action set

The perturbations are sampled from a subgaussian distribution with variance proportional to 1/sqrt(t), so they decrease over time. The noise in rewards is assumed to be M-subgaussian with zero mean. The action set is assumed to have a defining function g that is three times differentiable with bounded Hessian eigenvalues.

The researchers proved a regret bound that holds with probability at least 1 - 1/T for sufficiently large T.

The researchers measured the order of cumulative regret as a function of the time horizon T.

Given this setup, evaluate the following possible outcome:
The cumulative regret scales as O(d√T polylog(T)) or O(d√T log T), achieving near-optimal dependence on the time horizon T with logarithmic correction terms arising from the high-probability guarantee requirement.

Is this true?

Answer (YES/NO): YES